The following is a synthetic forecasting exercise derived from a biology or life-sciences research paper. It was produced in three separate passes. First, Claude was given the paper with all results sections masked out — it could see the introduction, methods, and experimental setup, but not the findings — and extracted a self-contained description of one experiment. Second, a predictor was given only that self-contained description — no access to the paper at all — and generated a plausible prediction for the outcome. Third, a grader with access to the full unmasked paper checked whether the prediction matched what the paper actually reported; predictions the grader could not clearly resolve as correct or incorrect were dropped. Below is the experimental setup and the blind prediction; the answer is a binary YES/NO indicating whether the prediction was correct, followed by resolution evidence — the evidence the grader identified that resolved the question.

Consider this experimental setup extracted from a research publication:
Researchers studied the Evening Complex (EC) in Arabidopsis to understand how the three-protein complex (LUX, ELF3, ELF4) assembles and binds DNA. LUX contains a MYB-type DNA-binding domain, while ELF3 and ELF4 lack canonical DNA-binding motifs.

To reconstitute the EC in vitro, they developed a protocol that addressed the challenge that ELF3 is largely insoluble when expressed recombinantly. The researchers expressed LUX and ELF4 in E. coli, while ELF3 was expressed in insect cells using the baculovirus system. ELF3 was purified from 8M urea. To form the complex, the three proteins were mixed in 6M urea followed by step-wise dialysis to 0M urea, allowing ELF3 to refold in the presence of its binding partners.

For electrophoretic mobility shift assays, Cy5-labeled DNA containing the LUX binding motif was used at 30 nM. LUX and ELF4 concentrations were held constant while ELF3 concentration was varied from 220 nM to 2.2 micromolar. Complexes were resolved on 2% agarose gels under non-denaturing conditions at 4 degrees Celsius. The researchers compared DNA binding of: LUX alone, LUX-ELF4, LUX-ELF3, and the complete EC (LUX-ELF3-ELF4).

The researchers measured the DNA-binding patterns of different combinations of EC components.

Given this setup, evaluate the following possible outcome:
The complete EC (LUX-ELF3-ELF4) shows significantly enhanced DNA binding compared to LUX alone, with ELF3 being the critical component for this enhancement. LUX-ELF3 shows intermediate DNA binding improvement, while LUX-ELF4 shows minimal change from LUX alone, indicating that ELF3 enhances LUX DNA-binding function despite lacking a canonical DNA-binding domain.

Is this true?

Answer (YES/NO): NO